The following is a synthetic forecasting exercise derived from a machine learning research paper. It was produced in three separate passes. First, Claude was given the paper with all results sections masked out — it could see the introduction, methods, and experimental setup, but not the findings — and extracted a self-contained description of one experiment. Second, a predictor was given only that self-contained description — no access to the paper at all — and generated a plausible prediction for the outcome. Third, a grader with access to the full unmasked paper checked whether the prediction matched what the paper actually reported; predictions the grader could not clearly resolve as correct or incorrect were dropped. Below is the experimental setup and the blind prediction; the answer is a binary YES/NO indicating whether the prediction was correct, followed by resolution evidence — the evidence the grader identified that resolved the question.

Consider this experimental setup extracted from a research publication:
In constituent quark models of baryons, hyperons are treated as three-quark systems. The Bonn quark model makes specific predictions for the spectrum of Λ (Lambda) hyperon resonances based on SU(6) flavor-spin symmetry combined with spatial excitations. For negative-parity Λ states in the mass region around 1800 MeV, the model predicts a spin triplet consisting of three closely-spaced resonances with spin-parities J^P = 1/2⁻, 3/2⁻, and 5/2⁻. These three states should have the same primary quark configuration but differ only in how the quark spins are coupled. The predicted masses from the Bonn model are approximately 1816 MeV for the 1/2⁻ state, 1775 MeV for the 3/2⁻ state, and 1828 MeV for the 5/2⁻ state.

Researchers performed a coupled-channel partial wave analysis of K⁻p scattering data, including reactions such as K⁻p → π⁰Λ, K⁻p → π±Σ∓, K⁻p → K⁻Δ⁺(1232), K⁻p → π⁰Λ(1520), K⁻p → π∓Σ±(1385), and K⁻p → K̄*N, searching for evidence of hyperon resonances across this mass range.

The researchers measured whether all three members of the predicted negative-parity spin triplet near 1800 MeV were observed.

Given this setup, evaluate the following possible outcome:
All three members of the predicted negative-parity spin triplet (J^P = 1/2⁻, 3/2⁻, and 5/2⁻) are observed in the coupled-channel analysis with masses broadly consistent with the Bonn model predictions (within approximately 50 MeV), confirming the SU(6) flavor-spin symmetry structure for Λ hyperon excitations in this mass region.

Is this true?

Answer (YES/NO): NO